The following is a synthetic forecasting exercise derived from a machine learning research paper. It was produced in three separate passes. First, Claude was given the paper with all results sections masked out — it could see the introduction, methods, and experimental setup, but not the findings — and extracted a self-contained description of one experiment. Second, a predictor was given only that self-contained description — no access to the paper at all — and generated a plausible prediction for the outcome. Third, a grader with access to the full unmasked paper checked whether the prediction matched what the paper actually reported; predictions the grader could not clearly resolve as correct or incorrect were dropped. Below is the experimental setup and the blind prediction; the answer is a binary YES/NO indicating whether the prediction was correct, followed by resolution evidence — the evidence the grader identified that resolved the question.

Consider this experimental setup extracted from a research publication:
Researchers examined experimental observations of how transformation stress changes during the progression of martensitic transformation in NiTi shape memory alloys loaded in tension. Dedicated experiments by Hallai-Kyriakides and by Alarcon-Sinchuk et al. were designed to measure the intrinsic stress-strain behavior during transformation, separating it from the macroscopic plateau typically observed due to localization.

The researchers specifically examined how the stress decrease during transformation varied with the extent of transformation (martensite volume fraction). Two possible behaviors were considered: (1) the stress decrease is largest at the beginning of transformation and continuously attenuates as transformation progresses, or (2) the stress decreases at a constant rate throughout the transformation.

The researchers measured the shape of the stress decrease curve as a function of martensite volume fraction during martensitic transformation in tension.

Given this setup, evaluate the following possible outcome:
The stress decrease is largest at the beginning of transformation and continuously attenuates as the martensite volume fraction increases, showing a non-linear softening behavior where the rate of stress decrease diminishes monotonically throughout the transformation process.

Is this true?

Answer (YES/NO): YES